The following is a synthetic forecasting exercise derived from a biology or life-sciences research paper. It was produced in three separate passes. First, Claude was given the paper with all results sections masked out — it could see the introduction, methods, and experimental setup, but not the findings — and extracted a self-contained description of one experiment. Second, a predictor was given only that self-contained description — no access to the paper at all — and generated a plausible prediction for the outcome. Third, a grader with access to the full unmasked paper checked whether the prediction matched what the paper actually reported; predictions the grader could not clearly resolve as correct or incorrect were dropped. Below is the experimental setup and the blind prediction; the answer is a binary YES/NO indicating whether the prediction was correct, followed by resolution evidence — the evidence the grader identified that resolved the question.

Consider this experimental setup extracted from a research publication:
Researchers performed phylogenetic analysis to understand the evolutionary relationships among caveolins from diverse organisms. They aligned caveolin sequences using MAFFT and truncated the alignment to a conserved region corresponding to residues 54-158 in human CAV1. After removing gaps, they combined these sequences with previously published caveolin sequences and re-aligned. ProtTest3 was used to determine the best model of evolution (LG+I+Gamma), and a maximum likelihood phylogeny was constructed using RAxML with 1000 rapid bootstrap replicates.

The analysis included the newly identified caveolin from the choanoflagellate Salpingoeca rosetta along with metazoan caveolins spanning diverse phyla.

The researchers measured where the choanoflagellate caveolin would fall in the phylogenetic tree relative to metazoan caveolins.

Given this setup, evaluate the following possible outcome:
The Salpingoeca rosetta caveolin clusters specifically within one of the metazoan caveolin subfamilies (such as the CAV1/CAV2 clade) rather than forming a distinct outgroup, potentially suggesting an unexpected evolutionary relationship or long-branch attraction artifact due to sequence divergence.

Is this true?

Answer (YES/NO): NO